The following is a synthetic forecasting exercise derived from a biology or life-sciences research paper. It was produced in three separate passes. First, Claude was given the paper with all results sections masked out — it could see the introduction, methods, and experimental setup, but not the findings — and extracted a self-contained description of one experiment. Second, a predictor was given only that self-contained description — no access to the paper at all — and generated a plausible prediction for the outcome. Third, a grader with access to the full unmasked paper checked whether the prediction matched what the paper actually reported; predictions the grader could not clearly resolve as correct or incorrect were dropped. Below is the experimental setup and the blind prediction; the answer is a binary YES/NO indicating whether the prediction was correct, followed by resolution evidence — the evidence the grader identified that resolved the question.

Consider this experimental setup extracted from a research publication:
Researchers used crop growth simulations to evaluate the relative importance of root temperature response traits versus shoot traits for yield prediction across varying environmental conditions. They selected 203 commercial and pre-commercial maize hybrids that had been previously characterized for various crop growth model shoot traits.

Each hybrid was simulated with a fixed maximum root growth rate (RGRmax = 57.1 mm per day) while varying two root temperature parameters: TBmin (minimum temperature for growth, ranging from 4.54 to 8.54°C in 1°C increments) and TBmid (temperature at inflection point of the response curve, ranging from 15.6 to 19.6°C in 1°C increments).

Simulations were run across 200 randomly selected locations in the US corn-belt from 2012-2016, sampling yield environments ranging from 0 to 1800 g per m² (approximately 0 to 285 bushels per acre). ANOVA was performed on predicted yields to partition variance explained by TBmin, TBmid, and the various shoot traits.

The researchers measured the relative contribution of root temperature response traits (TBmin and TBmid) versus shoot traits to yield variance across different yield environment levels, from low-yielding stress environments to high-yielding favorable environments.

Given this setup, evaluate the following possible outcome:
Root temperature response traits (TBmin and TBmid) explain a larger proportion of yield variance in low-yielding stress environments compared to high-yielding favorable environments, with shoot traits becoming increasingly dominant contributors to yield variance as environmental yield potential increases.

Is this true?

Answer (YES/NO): NO